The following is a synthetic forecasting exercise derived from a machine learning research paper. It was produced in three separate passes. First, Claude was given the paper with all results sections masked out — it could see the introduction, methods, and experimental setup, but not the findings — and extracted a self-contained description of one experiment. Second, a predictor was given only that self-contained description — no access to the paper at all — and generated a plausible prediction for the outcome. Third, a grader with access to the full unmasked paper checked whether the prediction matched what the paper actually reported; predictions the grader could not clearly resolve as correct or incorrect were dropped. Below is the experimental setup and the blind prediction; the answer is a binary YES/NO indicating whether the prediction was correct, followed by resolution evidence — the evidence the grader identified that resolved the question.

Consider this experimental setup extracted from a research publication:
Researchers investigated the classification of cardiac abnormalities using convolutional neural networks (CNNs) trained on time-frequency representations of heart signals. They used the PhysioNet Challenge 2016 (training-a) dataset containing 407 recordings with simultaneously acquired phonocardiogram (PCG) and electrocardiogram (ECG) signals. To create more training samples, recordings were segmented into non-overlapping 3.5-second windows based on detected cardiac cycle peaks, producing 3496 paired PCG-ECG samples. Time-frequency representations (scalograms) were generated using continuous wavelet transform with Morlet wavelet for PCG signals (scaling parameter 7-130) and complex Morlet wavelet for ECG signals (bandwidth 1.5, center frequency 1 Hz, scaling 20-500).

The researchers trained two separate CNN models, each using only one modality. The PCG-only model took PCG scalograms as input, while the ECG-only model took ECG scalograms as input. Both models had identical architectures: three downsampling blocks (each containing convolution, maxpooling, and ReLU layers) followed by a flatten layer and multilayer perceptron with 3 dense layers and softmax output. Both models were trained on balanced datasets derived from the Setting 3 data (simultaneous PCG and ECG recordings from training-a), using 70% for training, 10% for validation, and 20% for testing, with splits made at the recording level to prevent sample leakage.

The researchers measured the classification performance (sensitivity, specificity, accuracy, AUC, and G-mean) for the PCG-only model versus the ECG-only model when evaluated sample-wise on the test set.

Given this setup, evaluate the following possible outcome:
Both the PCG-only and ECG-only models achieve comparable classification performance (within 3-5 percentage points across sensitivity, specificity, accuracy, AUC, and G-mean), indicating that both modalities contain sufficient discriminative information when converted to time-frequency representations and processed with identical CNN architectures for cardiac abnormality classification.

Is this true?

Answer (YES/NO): NO